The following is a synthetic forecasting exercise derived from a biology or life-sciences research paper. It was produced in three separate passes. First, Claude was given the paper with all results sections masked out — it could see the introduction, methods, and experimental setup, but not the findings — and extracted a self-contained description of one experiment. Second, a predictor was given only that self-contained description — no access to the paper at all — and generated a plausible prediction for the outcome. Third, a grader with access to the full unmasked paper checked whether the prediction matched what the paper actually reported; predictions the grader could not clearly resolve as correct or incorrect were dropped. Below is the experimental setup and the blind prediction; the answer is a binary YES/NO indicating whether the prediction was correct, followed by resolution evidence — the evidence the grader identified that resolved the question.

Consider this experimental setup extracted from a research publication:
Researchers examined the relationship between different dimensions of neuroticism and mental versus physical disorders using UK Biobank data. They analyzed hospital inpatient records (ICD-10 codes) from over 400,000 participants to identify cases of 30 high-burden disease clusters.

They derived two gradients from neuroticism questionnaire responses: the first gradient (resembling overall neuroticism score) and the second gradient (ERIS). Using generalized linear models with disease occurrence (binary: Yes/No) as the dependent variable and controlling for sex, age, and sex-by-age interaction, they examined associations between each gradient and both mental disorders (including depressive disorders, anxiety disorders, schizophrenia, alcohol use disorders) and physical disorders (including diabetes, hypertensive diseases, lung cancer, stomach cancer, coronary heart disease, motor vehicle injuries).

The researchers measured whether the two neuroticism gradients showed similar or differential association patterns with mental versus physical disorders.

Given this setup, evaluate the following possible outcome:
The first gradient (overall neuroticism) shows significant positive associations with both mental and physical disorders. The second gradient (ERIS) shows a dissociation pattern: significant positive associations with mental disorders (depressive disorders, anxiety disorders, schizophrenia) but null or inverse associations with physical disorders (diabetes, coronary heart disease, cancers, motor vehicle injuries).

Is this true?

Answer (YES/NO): NO